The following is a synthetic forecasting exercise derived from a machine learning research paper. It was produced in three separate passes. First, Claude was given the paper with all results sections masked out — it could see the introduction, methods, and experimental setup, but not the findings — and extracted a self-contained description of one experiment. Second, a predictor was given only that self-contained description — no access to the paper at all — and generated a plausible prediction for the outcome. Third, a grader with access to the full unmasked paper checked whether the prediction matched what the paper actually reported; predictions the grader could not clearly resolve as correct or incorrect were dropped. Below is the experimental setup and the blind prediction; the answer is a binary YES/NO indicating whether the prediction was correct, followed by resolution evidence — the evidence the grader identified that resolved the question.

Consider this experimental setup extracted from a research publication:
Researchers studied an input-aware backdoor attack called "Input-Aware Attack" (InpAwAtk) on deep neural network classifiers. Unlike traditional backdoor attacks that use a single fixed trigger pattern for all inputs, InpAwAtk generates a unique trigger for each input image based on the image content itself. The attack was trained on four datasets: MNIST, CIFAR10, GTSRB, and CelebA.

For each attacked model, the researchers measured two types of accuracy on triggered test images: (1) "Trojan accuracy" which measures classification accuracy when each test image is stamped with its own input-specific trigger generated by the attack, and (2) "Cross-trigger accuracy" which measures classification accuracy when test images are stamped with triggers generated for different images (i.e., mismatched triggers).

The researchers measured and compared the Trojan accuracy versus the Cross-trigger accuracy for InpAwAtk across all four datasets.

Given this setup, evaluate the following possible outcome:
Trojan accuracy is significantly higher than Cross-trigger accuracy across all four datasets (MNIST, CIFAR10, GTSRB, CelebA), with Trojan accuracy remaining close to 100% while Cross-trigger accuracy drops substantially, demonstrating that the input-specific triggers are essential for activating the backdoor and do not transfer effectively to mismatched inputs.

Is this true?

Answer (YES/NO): NO